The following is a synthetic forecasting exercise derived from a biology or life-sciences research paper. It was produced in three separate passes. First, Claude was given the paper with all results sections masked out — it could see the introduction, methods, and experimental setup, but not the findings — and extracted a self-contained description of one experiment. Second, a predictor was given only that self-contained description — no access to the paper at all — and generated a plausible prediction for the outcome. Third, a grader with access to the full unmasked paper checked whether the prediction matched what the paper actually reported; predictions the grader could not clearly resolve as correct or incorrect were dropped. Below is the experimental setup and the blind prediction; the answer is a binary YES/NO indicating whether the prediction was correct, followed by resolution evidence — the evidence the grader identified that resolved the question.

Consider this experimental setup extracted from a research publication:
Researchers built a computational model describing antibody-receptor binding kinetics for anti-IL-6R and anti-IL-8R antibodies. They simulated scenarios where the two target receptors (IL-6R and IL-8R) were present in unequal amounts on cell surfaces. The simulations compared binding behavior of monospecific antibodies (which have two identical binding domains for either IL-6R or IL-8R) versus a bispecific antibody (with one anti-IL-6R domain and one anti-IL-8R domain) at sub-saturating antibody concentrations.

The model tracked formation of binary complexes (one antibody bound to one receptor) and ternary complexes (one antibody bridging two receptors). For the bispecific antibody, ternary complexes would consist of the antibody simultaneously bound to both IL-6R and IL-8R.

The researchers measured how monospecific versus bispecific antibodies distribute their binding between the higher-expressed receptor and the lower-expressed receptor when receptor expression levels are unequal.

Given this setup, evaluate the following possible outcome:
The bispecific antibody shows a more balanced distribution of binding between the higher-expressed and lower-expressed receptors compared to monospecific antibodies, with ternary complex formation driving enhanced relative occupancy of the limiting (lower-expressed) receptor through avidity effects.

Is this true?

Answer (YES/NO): YES